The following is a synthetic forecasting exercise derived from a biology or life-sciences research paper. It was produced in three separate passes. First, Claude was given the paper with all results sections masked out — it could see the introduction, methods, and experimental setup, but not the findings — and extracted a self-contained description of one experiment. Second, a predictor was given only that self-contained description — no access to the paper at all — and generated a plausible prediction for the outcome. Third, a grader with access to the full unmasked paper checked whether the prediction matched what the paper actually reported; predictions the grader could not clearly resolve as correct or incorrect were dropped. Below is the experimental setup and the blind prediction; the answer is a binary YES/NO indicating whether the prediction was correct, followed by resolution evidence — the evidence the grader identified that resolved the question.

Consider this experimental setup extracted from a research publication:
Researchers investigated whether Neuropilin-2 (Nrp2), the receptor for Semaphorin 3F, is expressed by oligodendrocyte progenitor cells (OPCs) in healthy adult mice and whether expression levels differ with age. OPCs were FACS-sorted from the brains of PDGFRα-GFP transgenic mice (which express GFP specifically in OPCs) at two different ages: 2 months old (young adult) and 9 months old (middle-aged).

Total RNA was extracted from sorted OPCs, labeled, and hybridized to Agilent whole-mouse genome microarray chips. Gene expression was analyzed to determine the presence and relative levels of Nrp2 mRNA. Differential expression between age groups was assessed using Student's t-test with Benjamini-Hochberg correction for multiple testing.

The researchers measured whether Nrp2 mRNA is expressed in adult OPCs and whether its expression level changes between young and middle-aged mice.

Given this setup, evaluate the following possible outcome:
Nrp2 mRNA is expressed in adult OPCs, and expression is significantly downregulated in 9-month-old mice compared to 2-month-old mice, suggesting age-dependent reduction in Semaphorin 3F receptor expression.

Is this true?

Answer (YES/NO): NO